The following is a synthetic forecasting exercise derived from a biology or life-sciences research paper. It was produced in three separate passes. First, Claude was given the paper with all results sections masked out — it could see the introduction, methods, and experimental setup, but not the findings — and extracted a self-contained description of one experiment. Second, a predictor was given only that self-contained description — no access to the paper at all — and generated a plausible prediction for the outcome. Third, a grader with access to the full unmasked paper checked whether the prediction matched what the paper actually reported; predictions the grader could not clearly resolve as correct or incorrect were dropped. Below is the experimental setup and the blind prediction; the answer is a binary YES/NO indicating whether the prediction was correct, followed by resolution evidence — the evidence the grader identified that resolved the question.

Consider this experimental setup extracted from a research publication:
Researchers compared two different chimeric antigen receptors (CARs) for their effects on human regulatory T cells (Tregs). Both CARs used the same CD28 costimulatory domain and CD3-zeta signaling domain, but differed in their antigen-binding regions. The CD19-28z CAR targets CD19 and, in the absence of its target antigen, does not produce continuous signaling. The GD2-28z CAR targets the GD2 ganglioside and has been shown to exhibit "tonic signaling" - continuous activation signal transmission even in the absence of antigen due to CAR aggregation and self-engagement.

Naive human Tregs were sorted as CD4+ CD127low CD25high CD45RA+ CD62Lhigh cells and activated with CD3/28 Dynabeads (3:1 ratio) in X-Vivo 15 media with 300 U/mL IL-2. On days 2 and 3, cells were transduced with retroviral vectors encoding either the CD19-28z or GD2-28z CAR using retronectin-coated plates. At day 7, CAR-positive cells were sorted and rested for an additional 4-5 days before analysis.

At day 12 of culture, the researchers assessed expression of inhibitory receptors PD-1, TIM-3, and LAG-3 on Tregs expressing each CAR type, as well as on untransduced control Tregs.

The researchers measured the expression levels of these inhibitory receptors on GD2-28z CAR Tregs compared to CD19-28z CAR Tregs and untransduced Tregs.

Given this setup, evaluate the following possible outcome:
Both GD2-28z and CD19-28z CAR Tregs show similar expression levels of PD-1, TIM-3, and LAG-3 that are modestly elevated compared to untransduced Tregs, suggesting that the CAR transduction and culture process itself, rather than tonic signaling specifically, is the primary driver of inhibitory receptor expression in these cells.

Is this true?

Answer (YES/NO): NO